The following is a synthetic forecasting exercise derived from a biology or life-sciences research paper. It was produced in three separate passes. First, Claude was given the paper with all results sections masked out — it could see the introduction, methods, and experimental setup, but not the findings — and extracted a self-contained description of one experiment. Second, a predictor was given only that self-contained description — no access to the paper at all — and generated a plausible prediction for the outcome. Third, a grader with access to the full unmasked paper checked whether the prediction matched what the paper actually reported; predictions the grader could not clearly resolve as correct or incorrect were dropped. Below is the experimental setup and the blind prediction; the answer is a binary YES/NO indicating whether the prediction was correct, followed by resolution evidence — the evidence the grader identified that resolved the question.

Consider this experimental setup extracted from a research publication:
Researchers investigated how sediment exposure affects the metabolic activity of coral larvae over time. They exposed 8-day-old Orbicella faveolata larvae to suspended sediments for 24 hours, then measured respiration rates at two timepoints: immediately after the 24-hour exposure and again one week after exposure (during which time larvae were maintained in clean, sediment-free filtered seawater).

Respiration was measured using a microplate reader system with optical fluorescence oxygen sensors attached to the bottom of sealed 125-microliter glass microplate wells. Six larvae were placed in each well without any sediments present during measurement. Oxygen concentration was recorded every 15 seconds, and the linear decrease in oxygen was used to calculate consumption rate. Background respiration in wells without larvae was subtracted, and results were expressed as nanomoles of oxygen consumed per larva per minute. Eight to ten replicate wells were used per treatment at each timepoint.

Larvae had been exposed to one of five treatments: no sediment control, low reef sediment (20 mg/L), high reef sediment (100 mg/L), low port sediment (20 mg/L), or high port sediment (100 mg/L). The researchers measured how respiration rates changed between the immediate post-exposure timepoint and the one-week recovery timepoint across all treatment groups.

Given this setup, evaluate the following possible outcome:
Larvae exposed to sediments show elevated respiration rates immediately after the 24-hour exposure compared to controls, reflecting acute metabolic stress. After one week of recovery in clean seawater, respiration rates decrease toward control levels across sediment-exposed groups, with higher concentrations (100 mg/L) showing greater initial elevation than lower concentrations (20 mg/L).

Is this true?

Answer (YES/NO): NO